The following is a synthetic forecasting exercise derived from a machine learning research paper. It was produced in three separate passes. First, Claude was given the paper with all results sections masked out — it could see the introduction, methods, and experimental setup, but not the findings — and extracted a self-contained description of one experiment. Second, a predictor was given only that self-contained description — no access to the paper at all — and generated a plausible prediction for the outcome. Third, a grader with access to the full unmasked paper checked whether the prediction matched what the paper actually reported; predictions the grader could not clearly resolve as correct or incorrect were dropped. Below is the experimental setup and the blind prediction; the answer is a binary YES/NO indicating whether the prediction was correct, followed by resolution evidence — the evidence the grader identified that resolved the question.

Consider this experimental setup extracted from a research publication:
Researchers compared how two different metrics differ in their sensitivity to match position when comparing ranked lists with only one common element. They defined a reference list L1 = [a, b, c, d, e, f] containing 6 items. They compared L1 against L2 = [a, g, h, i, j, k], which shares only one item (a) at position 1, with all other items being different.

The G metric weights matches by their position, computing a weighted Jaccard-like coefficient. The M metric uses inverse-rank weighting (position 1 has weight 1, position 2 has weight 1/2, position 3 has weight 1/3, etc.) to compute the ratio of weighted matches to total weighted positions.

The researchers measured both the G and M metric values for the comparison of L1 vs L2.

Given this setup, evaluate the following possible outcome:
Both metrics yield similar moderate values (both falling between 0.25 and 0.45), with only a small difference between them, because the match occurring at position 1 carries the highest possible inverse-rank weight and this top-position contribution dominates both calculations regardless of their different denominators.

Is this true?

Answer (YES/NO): NO